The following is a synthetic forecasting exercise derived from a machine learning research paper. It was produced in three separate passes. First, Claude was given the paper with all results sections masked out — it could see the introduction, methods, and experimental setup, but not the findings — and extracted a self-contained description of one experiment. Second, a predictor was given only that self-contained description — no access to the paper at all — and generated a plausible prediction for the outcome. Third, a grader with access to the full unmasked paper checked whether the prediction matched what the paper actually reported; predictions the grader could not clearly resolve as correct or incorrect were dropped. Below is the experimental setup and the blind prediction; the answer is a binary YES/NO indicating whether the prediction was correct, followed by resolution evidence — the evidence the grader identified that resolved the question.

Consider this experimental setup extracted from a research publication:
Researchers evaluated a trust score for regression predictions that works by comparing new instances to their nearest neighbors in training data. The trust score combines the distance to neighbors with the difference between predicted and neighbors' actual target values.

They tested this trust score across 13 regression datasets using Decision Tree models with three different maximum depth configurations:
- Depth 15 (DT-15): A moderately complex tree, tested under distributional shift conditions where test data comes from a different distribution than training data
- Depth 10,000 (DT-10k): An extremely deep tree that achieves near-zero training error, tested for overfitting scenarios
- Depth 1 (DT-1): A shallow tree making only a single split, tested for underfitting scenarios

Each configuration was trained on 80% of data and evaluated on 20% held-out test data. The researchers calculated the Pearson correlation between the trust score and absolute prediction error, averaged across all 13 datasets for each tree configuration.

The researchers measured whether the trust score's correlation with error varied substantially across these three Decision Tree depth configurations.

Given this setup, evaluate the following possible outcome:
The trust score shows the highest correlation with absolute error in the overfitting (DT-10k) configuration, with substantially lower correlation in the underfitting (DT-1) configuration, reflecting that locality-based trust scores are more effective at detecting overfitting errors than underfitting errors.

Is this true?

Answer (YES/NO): NO